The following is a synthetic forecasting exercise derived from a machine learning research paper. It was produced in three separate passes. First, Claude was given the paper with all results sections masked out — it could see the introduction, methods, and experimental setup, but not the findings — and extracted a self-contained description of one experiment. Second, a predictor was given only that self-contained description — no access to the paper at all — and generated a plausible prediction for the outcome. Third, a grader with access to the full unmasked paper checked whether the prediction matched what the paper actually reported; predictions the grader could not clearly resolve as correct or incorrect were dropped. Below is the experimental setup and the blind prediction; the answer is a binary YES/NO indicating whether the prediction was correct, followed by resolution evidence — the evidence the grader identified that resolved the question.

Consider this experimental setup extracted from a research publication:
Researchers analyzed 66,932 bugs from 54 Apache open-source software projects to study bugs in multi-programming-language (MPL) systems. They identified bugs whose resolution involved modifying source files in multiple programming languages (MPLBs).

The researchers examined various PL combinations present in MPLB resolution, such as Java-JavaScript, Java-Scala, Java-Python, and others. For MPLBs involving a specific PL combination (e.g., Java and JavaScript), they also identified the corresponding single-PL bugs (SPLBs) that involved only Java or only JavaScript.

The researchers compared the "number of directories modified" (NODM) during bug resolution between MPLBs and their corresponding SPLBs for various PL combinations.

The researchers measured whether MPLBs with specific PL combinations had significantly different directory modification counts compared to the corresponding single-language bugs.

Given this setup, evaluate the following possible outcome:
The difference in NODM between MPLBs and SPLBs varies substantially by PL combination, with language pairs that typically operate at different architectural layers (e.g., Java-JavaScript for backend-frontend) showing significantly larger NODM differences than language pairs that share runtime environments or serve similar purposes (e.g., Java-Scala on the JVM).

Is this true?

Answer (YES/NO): NO